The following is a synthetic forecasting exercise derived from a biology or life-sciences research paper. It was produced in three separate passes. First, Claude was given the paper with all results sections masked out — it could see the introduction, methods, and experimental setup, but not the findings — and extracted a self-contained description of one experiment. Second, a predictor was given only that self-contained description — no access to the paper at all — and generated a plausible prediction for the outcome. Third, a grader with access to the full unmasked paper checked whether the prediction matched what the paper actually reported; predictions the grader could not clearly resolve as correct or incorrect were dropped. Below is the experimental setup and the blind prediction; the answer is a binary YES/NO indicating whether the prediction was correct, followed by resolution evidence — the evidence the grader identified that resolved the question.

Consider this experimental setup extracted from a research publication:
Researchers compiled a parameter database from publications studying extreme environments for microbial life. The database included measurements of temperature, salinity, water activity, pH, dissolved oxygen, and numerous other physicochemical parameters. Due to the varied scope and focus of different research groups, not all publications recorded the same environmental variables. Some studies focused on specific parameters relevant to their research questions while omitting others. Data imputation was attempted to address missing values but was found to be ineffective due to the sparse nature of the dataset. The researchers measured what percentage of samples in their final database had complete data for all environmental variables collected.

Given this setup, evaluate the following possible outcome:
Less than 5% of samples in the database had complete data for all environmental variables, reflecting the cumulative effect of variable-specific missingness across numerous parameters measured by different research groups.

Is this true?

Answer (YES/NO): NO